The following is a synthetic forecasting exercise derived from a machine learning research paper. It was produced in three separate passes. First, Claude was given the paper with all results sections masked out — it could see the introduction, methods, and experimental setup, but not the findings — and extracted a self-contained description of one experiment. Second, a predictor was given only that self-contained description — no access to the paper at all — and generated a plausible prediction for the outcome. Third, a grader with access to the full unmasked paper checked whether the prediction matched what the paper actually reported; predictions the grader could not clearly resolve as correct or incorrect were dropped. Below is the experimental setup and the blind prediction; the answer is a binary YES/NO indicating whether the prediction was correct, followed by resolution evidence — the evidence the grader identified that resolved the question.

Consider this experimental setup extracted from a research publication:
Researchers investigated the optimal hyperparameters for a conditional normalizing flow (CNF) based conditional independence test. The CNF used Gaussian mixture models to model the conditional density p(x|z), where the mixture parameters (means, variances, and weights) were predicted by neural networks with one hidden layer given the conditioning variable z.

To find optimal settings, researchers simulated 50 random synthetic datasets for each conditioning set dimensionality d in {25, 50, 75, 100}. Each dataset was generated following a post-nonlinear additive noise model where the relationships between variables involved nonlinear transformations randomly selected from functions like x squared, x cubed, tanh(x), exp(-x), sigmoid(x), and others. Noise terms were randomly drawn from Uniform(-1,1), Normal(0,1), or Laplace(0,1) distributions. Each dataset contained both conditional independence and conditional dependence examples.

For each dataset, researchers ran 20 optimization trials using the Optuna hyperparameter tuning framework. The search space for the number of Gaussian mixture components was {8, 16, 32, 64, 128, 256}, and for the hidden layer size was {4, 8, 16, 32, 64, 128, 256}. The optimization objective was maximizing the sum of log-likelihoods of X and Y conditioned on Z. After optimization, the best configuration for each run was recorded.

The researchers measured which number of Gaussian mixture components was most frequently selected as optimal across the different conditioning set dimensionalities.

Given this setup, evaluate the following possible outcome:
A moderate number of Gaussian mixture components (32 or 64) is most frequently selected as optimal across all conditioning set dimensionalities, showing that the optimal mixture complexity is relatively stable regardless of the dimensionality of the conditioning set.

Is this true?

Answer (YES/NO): NO